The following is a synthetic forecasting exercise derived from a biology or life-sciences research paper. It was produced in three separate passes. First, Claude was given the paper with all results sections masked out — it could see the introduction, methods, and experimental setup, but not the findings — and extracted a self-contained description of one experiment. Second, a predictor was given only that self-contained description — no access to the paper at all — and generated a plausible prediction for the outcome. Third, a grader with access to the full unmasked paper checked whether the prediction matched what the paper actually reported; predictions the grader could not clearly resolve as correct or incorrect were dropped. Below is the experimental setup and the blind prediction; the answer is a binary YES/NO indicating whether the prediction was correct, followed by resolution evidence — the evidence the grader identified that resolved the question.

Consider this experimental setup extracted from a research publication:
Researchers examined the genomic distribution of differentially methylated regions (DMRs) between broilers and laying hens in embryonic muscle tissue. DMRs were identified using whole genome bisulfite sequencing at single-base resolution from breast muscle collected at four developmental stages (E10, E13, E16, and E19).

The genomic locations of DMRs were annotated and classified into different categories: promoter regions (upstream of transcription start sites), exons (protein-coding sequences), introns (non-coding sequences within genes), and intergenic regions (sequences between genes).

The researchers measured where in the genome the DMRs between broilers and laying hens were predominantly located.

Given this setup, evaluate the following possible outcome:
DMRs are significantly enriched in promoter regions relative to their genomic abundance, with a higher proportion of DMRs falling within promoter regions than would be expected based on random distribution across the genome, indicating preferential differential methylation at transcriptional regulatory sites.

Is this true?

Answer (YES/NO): NO